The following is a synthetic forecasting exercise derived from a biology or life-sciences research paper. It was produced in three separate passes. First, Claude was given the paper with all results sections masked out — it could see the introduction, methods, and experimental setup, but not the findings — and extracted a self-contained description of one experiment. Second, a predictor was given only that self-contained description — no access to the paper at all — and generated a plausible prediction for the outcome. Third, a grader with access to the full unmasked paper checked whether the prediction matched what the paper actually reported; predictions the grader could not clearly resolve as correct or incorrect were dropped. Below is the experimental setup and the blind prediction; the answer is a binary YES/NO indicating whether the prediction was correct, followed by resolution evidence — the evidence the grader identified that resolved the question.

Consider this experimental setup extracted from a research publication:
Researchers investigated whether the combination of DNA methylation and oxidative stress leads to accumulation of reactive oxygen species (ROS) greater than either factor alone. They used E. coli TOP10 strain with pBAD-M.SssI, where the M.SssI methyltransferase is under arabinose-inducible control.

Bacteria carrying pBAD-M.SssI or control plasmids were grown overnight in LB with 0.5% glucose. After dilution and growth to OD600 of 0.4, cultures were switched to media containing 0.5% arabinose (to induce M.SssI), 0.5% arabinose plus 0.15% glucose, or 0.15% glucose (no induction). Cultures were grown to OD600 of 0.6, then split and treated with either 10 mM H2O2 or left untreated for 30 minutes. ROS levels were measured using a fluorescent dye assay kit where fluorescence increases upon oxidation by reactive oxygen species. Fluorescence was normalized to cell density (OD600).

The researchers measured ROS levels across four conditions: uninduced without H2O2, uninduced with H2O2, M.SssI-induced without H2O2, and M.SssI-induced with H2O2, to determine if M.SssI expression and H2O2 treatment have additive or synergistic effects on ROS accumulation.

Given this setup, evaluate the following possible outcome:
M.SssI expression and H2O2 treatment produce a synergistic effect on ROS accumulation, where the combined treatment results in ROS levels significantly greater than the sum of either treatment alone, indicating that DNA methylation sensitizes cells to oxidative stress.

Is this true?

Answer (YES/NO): YES